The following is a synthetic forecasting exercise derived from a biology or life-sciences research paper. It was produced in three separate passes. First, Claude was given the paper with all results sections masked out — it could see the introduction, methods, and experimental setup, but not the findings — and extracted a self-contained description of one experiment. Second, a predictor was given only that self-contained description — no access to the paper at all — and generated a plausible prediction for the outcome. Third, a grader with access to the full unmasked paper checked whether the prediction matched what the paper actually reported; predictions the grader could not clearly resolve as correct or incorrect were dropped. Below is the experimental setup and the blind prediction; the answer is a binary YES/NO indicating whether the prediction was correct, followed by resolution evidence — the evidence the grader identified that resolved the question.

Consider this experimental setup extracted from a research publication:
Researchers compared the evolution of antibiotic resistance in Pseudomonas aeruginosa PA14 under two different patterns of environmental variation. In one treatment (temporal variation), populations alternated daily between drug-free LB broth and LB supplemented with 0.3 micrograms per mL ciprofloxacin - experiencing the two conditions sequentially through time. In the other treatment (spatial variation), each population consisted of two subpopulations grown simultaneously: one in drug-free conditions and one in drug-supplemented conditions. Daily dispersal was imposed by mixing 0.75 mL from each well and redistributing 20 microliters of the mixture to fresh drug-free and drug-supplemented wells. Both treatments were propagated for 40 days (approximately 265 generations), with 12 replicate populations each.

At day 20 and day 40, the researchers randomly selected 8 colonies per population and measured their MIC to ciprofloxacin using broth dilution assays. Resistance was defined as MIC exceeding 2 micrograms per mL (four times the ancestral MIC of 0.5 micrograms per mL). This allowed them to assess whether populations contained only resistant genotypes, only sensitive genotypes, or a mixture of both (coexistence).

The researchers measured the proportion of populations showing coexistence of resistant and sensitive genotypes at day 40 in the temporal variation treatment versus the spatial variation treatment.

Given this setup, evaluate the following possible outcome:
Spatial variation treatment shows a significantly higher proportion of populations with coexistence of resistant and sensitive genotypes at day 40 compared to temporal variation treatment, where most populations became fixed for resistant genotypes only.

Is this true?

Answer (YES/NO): YES